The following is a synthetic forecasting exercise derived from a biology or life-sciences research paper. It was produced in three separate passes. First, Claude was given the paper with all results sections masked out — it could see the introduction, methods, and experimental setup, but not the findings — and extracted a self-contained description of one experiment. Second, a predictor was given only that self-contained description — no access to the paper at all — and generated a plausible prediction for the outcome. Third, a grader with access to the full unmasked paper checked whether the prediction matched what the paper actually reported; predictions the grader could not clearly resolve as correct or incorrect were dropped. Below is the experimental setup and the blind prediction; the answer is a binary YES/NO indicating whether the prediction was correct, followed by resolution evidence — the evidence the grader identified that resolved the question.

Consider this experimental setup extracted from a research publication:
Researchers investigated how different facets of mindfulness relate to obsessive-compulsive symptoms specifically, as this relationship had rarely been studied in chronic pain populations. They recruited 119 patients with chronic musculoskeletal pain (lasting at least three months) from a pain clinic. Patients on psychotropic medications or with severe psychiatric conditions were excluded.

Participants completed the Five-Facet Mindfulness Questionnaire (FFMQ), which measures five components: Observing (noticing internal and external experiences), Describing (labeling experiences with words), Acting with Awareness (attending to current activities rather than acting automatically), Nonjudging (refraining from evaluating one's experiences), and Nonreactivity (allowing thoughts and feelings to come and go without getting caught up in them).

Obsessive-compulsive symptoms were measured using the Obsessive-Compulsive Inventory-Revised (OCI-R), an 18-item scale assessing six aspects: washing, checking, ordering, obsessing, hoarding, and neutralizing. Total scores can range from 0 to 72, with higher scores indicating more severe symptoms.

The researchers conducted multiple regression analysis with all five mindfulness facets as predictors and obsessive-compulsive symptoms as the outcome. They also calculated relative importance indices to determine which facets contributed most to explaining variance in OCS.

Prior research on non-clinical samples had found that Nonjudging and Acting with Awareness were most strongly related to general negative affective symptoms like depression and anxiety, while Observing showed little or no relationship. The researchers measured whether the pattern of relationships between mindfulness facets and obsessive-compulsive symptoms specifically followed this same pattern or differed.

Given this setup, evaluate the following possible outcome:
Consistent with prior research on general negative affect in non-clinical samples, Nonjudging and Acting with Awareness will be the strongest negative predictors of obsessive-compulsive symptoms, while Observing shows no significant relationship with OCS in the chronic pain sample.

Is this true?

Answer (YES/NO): YES